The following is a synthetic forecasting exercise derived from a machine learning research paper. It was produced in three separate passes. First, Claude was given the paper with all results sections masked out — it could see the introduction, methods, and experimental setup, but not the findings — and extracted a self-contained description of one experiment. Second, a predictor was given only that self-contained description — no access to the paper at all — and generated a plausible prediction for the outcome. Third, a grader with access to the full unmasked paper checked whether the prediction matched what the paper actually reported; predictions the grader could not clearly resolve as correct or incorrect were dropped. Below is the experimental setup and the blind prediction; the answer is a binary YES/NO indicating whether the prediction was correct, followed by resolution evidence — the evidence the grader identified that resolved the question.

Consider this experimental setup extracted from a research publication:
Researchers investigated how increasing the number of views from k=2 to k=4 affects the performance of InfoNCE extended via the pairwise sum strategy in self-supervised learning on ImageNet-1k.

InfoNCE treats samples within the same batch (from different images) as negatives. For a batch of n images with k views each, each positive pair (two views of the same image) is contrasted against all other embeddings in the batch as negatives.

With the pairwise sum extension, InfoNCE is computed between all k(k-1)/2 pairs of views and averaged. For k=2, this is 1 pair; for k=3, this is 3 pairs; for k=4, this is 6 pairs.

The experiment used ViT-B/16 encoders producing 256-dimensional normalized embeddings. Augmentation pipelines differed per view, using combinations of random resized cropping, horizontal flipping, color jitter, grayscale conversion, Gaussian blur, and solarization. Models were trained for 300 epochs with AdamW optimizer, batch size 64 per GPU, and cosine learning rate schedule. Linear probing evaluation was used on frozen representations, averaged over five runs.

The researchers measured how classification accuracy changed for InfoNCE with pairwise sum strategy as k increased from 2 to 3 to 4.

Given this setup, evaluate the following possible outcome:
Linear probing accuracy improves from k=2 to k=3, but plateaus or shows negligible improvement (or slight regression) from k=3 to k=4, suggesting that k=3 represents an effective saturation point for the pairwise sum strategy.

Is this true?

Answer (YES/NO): YES